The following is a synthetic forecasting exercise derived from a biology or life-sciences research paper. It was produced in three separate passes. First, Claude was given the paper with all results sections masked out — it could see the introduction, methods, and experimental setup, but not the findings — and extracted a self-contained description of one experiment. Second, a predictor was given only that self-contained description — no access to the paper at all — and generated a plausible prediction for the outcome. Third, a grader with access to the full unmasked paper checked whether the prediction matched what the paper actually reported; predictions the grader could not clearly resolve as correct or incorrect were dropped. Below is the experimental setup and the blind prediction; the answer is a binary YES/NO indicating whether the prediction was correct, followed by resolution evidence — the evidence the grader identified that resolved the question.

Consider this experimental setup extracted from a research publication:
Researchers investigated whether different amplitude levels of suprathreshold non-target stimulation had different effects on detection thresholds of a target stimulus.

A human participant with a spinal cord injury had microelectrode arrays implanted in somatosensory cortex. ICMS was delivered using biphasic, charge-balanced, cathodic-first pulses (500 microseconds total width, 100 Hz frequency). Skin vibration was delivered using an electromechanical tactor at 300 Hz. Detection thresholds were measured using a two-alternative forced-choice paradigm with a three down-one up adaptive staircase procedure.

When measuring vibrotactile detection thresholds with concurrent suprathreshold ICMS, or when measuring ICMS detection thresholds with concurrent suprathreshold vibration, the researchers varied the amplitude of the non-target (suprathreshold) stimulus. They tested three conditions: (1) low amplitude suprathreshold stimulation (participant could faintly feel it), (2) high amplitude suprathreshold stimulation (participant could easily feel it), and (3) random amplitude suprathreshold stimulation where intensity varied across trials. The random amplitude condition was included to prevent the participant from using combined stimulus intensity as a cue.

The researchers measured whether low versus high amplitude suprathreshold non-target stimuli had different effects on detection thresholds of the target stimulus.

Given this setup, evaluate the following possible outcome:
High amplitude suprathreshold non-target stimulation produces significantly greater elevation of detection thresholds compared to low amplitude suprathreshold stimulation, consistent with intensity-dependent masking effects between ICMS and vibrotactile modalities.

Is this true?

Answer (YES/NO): NO